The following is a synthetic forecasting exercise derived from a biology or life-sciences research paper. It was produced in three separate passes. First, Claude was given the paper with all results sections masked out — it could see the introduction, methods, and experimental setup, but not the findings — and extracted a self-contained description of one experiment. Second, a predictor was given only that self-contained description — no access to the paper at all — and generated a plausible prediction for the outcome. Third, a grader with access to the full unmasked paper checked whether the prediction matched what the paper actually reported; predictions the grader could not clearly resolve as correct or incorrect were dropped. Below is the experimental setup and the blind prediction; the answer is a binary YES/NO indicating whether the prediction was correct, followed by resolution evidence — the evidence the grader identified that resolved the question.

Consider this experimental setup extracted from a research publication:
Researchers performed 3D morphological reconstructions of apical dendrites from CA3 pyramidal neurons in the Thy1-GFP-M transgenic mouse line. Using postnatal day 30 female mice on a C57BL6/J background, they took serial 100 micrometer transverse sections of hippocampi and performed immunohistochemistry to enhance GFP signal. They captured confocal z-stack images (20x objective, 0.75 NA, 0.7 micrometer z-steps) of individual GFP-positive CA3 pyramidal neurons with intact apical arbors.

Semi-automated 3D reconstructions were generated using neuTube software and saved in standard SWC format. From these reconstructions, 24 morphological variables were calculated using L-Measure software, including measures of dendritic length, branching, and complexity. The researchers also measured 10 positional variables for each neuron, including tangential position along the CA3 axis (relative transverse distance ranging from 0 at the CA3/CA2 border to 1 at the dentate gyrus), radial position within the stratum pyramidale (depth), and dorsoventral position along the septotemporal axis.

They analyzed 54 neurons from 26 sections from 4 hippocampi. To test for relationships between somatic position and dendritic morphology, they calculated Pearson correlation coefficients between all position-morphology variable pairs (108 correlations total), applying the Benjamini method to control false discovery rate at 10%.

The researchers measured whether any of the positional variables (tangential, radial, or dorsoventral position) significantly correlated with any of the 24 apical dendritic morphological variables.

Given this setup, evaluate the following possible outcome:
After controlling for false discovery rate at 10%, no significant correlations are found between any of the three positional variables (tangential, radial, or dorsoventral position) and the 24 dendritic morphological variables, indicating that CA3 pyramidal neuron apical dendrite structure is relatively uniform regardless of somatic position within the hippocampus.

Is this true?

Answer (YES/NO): YES